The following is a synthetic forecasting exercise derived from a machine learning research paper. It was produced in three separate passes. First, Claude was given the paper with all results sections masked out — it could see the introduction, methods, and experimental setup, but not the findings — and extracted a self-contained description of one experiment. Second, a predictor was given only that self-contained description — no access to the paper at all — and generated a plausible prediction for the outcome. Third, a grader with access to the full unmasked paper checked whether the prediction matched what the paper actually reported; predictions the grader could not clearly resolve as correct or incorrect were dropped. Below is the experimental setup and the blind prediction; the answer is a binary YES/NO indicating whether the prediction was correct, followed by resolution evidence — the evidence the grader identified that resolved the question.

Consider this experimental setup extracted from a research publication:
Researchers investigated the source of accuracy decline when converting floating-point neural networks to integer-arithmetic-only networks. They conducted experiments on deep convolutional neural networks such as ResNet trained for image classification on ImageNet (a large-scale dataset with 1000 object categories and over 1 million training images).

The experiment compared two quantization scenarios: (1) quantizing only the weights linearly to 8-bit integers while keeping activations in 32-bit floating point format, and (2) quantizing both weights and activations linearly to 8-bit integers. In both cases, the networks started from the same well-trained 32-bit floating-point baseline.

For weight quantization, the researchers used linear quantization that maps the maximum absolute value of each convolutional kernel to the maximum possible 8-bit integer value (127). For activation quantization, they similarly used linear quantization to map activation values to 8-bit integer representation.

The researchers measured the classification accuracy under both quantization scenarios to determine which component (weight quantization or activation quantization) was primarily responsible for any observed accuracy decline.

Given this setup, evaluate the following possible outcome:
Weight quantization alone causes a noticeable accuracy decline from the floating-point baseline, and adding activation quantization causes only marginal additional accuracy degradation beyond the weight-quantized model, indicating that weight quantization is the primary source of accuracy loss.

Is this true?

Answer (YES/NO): NO